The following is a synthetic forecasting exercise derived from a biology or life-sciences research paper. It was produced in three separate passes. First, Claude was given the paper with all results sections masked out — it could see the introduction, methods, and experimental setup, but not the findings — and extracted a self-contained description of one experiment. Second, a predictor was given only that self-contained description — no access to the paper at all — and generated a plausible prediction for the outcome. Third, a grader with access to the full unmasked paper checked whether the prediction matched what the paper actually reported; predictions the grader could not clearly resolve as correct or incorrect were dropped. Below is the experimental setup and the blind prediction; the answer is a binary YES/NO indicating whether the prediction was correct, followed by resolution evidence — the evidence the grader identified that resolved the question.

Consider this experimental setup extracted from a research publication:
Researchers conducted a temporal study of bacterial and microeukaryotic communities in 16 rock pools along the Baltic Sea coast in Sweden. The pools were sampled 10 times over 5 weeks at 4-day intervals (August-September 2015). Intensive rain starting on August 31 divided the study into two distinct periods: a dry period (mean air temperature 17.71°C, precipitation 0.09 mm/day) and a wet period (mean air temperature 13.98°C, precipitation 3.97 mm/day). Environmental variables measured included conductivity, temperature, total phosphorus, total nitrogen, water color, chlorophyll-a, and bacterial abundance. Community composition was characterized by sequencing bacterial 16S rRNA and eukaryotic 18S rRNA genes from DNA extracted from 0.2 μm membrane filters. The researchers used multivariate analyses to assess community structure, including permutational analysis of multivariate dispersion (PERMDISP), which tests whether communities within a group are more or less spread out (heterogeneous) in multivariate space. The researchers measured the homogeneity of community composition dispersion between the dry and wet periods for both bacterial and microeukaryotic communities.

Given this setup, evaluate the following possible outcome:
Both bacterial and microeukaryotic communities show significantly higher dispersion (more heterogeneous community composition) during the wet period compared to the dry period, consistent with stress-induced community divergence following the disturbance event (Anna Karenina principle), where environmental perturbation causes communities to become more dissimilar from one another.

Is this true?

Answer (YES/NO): NO